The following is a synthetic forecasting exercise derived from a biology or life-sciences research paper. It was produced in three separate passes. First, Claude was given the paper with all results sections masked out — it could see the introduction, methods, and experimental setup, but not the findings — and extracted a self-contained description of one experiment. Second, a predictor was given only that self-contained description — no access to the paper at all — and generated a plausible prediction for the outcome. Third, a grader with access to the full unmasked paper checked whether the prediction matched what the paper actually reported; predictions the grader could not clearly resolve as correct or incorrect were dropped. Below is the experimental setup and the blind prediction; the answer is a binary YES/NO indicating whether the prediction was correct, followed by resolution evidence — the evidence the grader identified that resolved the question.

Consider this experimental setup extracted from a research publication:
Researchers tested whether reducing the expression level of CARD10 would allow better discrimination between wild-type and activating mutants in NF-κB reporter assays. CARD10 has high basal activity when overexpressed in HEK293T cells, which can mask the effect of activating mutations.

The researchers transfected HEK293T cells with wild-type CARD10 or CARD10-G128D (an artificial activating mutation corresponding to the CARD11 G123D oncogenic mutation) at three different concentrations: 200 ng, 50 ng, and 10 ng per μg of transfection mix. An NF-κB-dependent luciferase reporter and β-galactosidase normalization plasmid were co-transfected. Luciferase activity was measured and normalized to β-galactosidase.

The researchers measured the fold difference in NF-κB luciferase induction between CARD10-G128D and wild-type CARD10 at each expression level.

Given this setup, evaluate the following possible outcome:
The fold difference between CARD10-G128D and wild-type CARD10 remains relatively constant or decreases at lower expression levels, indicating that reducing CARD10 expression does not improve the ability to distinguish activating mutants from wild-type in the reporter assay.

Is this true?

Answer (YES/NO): NO